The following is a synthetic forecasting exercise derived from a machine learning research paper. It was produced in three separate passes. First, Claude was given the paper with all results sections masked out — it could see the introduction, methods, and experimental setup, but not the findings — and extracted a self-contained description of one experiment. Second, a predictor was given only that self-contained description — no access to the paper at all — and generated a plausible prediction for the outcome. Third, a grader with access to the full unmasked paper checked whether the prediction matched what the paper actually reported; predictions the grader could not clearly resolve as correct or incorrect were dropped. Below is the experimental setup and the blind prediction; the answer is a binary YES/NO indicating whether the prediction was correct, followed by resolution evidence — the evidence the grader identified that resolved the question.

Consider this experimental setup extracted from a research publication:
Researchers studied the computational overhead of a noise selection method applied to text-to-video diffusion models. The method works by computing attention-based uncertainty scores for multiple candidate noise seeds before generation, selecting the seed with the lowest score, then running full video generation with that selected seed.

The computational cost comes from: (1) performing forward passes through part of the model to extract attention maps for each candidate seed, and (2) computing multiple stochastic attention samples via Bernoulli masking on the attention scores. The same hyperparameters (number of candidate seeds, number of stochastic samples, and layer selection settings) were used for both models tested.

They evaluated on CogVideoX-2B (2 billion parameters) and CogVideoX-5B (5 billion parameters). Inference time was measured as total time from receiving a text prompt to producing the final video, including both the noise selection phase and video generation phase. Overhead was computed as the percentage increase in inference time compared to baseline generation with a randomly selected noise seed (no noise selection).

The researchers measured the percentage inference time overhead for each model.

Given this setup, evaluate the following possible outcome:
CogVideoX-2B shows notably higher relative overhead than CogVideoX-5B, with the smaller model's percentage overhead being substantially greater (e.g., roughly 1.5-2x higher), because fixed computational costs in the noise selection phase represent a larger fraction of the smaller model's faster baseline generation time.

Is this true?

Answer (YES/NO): NO